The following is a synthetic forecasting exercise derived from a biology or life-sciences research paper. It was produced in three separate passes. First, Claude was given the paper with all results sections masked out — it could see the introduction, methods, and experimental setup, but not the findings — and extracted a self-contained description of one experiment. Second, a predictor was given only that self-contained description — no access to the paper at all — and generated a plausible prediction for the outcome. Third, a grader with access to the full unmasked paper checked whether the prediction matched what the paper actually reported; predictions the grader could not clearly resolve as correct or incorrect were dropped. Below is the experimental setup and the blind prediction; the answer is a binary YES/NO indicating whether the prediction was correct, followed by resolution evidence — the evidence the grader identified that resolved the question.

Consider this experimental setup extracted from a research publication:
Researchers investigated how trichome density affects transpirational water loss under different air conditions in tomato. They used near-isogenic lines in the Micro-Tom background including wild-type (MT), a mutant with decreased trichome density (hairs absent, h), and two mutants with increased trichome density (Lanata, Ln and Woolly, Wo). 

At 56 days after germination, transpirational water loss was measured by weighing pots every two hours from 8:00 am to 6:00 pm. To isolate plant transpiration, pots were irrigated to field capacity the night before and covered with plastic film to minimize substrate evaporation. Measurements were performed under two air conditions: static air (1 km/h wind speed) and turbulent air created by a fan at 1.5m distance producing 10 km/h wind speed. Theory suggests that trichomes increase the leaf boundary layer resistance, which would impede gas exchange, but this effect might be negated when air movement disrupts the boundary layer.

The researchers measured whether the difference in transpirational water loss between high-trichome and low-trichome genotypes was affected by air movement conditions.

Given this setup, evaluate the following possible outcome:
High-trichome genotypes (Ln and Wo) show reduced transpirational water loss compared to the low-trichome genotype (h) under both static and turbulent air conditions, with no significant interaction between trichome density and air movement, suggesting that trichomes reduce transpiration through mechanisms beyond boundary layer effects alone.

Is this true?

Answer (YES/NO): NO